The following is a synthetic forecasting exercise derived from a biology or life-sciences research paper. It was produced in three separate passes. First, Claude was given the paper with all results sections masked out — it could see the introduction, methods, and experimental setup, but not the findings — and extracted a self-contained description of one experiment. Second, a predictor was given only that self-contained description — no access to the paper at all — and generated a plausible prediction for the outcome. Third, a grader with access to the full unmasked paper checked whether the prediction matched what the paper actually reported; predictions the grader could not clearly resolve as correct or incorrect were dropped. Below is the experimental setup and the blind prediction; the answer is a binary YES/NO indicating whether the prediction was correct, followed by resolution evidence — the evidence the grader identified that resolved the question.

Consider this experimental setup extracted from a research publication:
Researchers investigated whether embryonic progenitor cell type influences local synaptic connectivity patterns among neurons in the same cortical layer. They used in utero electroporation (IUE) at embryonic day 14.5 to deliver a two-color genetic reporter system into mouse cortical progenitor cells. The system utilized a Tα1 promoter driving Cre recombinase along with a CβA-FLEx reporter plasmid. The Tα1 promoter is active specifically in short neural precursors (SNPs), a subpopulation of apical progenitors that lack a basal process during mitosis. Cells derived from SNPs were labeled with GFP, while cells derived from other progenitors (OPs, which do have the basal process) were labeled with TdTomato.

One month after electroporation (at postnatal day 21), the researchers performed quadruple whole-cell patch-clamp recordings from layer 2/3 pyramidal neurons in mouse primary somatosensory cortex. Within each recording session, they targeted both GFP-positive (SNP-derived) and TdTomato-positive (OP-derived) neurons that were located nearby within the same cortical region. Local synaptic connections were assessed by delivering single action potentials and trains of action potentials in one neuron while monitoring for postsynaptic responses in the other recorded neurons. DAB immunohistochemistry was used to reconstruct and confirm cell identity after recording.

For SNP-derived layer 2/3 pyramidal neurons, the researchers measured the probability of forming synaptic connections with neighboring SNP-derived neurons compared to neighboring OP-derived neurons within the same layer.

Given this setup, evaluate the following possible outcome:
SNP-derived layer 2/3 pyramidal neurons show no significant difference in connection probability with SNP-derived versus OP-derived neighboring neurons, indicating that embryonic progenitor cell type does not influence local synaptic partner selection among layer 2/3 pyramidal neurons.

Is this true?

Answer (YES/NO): NO